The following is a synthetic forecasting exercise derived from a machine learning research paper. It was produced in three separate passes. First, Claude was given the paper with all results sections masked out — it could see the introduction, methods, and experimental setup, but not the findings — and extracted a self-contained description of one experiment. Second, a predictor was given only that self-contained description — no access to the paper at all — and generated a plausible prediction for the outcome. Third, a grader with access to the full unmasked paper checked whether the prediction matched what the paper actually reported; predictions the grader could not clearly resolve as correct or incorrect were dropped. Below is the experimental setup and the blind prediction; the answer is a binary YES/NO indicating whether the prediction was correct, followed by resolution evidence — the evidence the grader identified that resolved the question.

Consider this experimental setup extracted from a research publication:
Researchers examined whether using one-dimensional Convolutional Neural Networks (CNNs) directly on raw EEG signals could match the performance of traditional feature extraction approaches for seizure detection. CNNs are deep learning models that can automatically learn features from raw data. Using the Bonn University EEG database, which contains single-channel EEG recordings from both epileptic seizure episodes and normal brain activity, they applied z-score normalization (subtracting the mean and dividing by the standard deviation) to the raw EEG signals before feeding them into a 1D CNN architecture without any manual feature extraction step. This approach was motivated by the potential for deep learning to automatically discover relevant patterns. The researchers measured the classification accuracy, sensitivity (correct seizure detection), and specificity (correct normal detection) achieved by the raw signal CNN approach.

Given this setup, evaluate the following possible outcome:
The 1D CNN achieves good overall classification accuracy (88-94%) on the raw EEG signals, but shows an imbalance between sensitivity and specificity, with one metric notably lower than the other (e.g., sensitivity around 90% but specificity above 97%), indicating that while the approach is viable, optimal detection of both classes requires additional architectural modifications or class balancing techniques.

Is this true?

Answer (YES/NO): NO